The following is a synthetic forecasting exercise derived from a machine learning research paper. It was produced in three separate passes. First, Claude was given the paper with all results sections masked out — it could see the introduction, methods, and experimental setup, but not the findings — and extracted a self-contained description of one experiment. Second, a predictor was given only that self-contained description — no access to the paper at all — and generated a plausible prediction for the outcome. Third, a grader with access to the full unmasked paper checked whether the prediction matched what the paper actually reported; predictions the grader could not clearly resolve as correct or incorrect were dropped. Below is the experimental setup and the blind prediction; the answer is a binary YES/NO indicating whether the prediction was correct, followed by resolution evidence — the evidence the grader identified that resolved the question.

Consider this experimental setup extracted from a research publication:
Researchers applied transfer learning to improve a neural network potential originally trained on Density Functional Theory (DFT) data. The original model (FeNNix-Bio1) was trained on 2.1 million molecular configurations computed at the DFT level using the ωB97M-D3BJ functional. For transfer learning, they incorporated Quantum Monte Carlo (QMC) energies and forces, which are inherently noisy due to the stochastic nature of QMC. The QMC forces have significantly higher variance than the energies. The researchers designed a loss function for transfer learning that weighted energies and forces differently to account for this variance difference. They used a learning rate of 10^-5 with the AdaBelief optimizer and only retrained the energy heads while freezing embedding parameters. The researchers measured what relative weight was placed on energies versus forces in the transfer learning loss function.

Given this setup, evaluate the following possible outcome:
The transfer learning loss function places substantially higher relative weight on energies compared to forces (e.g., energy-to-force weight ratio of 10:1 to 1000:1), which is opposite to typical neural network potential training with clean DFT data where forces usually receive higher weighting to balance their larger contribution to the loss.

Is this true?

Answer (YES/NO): YES